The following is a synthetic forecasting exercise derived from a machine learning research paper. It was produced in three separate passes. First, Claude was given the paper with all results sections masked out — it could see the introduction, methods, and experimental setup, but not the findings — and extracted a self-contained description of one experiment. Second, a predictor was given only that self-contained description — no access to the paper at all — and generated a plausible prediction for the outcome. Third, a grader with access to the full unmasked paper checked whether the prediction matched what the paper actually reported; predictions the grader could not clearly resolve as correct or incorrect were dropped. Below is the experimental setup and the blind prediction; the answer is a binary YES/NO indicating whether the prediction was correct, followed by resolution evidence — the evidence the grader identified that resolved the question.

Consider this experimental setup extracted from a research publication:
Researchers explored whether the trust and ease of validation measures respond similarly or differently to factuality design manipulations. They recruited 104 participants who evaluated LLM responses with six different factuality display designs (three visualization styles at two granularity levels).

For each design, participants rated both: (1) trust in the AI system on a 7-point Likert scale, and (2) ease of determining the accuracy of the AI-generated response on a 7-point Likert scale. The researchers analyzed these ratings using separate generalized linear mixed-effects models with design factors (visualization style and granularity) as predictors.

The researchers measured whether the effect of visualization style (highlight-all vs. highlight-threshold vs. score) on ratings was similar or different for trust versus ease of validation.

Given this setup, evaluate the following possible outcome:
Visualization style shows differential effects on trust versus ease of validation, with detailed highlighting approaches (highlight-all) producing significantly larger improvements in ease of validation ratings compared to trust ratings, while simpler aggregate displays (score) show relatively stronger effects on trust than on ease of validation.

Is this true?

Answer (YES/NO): NO